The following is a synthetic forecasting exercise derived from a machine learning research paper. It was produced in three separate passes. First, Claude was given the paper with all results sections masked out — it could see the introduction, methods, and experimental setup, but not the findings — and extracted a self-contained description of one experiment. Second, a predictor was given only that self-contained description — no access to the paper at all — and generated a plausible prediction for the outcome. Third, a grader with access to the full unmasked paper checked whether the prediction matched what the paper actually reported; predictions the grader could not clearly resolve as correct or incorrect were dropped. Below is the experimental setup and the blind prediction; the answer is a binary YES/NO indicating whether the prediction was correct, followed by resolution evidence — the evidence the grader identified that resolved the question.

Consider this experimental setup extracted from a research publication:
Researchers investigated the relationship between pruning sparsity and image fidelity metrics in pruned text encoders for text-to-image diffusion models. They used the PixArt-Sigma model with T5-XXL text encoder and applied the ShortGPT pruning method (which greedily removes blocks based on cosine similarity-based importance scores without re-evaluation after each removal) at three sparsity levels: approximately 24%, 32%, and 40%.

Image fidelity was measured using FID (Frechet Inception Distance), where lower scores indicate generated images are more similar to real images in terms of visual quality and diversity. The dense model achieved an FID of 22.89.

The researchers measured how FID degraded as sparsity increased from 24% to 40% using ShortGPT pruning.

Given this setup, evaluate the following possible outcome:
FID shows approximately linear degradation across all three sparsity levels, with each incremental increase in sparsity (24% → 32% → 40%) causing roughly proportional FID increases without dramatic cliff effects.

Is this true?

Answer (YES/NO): NO